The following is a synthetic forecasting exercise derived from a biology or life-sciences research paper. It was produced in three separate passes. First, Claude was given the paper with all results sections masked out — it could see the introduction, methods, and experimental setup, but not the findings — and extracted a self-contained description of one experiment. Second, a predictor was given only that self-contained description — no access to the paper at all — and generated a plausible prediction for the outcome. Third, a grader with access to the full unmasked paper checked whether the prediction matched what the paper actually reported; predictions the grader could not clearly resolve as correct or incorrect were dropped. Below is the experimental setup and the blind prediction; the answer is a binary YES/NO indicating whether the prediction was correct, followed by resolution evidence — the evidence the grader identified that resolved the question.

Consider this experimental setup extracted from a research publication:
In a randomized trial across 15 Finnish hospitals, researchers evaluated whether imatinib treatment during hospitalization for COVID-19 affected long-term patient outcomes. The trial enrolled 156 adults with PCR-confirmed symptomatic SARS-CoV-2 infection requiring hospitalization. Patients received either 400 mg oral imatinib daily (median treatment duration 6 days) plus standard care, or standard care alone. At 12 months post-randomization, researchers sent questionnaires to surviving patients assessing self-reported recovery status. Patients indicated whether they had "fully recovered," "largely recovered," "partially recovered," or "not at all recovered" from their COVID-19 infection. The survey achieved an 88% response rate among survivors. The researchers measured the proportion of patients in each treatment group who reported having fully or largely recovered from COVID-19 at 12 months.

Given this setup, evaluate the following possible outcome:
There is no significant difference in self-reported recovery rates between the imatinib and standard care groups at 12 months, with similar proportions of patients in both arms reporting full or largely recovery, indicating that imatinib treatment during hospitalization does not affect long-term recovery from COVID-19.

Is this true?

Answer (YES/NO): YES